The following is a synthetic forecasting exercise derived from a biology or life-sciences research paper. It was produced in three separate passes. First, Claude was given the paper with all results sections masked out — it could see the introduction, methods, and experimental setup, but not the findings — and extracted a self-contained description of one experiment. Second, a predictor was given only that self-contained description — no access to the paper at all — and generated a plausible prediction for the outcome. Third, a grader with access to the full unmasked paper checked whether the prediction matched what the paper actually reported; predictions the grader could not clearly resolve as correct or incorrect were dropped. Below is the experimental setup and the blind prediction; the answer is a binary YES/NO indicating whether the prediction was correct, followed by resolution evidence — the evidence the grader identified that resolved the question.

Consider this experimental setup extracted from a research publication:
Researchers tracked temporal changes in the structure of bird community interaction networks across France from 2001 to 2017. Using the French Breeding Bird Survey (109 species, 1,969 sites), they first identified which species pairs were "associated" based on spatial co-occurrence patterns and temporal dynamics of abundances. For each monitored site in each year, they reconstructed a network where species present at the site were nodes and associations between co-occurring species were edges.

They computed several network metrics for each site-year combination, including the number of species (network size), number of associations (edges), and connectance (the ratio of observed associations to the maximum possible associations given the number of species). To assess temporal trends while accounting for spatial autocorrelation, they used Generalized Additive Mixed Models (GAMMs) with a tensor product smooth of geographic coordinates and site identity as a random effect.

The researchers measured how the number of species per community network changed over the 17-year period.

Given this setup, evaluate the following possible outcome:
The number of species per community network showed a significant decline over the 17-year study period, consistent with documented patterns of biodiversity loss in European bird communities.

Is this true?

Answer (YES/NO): YES